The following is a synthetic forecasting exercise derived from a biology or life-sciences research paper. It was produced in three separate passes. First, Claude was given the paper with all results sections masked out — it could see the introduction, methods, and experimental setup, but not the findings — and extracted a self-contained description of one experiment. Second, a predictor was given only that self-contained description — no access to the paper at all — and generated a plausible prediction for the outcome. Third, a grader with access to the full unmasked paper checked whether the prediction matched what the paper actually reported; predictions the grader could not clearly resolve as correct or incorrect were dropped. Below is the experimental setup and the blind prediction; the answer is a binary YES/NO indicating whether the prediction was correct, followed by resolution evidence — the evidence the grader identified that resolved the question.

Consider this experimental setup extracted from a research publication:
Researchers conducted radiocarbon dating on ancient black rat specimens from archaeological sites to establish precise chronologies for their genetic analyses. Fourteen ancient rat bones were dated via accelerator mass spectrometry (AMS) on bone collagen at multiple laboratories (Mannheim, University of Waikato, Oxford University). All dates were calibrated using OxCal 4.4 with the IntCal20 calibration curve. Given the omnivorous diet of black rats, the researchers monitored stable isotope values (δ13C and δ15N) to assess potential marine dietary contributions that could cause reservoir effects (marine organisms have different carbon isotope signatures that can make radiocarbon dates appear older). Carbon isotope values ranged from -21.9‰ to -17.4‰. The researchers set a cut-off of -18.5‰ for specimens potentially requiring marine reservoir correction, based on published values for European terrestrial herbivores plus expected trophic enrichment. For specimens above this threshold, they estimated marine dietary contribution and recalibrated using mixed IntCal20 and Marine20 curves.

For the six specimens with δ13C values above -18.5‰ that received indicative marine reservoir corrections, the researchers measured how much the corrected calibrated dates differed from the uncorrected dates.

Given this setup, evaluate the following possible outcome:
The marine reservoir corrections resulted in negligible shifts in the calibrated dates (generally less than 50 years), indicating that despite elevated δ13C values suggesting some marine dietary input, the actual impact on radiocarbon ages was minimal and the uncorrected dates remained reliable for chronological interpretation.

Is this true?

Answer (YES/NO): NO